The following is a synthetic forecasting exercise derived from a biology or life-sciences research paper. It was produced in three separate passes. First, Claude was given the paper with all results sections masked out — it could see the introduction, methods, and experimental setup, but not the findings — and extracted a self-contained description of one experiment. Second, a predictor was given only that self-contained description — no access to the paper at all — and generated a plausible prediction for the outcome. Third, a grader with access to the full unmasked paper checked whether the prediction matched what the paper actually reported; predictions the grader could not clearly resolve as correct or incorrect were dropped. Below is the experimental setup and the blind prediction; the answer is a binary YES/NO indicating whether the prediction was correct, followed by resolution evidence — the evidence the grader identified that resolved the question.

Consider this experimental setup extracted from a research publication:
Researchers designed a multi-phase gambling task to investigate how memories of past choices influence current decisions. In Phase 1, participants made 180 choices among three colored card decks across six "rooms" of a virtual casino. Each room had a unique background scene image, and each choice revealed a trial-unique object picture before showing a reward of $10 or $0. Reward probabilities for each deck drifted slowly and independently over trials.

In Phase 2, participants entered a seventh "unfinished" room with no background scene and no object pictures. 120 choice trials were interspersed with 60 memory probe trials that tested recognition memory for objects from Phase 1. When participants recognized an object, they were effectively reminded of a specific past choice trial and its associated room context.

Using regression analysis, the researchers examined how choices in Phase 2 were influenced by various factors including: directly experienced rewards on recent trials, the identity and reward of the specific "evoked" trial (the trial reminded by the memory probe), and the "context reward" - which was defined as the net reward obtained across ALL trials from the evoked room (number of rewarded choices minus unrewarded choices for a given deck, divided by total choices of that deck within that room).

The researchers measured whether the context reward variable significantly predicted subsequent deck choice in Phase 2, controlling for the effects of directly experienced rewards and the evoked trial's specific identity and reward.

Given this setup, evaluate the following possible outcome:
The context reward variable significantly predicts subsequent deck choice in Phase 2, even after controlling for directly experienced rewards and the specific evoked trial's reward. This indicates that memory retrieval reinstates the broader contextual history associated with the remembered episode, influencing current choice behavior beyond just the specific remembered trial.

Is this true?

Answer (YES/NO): YES